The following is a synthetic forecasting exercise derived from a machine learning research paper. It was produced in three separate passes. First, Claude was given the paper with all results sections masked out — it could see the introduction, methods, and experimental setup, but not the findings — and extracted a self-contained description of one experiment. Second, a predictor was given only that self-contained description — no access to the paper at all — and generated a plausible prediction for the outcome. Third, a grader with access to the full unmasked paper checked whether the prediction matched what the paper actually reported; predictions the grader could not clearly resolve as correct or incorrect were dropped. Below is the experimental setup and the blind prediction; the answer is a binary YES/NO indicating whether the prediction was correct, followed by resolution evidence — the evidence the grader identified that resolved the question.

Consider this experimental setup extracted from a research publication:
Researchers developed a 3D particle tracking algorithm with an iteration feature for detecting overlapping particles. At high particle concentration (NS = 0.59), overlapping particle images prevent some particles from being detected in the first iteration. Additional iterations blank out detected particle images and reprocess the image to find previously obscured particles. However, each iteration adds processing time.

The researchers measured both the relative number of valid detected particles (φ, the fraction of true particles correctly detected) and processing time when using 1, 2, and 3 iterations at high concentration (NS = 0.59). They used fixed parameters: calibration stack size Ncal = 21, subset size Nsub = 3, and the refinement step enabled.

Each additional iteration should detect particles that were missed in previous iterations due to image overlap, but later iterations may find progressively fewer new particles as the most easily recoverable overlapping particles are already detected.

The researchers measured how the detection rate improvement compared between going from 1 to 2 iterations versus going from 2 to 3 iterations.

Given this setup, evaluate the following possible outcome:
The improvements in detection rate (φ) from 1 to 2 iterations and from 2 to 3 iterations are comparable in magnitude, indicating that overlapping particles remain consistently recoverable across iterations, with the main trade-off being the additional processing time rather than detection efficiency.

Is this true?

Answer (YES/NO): NO